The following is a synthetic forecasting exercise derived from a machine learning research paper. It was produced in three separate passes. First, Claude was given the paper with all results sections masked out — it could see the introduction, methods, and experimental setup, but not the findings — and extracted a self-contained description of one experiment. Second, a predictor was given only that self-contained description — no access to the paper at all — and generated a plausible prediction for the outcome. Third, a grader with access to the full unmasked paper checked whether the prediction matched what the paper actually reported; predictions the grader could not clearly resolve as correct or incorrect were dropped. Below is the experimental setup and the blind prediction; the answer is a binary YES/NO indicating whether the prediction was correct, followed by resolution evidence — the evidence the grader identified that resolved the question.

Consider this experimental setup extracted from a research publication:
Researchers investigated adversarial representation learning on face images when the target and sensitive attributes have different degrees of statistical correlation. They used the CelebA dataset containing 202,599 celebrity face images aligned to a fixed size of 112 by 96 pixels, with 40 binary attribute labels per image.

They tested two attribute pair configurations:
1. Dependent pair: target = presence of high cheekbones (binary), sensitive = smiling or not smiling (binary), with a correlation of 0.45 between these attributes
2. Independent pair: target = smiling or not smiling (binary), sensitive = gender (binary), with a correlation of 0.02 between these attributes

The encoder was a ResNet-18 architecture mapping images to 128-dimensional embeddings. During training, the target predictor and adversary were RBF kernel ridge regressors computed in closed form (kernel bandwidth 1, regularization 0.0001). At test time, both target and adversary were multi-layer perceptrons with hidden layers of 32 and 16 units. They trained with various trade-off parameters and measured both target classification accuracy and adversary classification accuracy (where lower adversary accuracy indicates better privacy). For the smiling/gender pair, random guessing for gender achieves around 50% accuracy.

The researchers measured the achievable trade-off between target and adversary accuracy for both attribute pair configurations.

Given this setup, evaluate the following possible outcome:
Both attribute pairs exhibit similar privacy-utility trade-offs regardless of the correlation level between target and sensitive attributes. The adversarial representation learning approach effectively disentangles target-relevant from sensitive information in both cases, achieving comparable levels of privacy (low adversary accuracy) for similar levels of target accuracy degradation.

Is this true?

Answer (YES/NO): NO